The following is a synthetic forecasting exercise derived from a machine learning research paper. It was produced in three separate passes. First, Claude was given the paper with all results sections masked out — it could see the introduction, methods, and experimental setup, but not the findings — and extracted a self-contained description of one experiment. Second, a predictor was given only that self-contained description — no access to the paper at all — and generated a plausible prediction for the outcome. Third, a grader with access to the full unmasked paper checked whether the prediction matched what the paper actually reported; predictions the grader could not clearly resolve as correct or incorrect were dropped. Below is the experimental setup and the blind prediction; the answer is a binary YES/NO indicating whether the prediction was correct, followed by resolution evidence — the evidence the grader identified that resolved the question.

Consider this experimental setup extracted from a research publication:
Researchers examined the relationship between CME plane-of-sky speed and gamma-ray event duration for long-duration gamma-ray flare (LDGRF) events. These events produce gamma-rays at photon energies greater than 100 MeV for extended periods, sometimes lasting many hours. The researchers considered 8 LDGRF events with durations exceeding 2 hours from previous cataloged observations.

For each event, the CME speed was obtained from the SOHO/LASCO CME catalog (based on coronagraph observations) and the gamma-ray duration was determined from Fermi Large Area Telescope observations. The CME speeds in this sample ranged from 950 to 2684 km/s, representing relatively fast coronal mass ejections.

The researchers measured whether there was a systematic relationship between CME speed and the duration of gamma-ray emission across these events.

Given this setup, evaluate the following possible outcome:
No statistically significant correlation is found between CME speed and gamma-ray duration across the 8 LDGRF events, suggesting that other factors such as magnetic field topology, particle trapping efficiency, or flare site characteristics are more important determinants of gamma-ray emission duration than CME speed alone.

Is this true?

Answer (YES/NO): NO